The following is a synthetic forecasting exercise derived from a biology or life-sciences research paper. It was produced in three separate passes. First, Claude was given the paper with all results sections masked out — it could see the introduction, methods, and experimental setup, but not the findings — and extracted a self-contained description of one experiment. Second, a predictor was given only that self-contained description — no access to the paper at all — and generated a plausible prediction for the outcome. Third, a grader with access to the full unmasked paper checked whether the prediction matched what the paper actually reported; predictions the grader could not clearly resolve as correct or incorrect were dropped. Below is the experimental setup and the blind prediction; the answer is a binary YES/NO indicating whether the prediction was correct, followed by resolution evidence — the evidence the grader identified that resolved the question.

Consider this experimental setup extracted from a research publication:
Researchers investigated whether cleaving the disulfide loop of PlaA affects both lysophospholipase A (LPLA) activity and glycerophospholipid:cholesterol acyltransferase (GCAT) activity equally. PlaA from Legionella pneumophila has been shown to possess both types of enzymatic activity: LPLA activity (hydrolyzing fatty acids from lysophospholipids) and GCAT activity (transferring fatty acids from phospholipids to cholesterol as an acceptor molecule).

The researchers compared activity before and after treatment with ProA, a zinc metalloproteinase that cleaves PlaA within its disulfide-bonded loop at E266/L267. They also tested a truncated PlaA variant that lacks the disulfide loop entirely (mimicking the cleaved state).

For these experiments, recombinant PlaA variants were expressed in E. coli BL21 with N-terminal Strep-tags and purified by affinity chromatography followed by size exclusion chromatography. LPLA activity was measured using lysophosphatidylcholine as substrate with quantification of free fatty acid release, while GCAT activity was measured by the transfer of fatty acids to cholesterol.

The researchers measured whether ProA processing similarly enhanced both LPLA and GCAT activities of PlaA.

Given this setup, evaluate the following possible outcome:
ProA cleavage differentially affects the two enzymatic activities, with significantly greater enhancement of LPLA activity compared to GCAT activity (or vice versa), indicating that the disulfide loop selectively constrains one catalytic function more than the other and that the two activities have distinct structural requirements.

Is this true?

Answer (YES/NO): YES